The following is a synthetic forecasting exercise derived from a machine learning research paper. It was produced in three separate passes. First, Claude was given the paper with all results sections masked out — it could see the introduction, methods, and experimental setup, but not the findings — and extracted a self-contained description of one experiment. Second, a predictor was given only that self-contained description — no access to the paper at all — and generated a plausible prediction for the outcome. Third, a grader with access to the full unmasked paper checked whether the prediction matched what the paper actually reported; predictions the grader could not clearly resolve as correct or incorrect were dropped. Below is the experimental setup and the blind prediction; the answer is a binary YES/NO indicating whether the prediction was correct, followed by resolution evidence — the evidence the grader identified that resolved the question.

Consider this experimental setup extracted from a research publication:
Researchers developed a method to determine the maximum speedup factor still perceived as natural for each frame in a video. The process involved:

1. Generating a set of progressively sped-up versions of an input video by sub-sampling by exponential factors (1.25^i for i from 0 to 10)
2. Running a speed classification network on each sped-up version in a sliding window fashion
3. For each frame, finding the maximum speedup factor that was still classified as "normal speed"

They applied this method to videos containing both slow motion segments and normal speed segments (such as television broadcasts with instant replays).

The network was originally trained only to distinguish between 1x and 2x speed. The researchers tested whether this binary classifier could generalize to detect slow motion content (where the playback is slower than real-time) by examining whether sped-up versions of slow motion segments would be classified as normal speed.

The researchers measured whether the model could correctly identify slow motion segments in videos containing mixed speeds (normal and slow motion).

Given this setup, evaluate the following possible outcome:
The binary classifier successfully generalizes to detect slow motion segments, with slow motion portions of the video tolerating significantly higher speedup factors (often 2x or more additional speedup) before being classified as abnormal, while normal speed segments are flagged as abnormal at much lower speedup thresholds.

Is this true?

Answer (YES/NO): YES